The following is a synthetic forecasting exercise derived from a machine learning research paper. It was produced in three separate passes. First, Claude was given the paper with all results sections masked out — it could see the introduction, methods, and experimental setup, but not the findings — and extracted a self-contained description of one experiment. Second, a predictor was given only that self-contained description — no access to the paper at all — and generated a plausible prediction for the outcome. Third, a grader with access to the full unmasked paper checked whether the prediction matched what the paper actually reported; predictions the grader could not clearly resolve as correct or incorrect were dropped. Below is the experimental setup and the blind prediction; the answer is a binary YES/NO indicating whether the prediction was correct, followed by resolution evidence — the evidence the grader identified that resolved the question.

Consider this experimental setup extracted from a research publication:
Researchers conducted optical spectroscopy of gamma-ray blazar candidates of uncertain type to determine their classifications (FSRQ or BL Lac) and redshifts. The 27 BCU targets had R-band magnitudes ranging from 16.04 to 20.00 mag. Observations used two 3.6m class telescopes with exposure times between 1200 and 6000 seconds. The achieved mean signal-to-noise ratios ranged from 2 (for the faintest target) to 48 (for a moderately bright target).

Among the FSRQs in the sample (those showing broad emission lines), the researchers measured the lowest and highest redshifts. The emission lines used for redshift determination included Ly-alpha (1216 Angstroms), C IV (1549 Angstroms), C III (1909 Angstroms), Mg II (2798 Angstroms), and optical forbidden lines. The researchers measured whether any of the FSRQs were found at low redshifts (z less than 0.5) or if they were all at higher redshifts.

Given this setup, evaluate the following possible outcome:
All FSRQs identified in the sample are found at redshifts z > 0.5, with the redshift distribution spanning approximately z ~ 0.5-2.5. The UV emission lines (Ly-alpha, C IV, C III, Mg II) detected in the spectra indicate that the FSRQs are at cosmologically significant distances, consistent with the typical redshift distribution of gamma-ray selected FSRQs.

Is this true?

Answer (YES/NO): NO